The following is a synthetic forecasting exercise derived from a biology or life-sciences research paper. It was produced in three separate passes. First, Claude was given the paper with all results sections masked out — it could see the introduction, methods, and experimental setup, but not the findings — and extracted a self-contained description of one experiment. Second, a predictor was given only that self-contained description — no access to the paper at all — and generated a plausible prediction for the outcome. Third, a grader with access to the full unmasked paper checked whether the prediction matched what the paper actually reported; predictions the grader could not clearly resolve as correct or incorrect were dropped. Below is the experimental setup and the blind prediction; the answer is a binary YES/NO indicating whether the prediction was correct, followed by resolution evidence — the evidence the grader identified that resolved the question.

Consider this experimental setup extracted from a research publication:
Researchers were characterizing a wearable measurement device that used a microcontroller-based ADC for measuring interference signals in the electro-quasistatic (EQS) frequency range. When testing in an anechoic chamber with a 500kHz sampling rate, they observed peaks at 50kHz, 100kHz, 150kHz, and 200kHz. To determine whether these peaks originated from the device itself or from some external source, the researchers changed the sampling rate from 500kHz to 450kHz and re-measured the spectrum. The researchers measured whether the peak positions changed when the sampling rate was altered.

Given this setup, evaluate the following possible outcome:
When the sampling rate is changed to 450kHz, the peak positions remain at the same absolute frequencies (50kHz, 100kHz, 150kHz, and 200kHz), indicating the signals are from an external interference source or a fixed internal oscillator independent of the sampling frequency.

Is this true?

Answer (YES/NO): NO